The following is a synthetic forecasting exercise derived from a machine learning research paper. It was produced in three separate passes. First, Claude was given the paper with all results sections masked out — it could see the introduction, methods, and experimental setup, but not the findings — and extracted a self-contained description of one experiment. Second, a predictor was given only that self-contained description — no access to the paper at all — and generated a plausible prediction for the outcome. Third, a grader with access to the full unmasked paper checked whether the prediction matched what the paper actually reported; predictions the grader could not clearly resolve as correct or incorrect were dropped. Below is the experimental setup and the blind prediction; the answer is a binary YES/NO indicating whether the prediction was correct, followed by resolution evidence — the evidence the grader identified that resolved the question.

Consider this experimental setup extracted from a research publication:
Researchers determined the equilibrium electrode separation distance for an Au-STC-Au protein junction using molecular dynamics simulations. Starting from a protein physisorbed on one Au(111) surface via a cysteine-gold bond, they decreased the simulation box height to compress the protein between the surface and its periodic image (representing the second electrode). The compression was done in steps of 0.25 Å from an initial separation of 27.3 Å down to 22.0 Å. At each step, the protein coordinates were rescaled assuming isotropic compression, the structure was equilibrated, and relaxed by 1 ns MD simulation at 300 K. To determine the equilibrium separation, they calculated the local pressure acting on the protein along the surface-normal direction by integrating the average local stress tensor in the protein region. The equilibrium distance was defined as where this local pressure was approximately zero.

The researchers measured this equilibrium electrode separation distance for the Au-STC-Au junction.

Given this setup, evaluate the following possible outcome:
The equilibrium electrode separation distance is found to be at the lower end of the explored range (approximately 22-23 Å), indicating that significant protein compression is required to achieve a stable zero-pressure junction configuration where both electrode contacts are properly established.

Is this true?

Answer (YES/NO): NO